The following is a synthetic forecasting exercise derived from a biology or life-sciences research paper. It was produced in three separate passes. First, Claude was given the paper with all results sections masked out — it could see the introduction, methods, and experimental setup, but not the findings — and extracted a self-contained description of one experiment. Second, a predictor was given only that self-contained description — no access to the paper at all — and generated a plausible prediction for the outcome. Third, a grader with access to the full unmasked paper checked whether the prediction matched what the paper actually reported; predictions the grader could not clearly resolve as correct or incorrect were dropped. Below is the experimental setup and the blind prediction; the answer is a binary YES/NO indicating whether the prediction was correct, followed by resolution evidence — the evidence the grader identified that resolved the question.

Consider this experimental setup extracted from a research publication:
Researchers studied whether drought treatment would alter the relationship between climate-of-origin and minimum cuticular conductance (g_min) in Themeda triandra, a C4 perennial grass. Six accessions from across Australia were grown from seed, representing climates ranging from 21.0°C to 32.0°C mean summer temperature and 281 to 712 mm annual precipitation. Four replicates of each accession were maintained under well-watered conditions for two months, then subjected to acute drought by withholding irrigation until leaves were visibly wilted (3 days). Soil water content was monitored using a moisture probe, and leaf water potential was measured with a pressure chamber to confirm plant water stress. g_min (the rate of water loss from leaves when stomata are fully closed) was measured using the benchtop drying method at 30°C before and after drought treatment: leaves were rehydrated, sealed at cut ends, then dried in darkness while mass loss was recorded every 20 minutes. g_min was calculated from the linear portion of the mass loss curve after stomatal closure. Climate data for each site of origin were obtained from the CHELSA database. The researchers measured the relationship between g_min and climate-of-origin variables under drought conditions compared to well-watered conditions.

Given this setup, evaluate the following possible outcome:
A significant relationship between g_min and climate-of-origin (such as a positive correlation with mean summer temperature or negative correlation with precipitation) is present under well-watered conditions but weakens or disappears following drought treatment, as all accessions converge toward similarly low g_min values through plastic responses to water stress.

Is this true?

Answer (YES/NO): NO